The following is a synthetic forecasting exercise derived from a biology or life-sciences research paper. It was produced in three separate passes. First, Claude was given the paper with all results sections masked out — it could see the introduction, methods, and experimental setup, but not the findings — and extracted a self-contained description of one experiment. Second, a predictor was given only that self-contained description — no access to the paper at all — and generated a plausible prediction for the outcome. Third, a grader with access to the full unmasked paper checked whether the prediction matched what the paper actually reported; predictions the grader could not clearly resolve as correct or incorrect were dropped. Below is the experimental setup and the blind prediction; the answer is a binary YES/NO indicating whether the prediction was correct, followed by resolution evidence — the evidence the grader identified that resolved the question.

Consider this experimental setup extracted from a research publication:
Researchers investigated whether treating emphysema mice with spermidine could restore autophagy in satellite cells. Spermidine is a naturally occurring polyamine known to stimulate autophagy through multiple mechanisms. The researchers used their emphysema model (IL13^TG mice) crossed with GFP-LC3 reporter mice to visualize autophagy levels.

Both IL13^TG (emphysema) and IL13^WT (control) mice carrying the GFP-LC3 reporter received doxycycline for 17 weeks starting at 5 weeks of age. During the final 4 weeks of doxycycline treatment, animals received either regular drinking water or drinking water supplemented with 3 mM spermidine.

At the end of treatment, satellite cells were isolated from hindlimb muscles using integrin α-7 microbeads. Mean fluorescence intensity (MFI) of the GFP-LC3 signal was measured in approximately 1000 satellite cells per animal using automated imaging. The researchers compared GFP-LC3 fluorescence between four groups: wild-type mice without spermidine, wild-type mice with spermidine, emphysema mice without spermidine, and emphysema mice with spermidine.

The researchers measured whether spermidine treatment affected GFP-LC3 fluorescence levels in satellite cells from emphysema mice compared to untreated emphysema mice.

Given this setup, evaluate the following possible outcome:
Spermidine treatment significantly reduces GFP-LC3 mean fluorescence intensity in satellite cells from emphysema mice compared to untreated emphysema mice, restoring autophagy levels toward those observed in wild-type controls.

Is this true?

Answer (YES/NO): YES